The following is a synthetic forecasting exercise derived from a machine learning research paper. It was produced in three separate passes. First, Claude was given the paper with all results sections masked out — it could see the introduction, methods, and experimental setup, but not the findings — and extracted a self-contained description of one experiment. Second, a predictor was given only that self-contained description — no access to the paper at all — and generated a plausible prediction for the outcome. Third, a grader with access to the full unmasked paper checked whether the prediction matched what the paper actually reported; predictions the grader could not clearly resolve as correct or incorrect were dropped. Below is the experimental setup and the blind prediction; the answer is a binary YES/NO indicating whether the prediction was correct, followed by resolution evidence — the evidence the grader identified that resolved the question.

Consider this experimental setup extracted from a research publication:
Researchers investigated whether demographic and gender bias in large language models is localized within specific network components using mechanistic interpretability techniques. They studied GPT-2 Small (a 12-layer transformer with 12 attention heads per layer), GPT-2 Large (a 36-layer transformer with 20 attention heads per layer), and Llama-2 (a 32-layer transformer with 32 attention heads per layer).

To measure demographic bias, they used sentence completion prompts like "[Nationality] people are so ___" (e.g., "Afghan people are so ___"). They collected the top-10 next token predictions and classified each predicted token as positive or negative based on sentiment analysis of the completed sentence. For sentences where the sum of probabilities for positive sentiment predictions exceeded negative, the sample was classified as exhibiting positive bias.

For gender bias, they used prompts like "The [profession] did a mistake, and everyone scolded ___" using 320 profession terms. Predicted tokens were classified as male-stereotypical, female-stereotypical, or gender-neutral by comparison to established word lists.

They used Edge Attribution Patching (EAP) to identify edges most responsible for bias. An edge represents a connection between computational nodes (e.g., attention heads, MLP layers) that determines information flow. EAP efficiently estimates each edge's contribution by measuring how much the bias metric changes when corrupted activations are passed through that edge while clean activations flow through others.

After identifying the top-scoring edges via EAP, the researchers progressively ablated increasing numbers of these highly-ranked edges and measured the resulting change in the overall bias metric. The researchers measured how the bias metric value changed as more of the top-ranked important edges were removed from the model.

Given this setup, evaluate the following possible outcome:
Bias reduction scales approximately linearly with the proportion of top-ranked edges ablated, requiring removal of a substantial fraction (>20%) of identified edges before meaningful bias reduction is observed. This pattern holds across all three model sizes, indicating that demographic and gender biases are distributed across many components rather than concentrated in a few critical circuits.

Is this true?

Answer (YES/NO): NO